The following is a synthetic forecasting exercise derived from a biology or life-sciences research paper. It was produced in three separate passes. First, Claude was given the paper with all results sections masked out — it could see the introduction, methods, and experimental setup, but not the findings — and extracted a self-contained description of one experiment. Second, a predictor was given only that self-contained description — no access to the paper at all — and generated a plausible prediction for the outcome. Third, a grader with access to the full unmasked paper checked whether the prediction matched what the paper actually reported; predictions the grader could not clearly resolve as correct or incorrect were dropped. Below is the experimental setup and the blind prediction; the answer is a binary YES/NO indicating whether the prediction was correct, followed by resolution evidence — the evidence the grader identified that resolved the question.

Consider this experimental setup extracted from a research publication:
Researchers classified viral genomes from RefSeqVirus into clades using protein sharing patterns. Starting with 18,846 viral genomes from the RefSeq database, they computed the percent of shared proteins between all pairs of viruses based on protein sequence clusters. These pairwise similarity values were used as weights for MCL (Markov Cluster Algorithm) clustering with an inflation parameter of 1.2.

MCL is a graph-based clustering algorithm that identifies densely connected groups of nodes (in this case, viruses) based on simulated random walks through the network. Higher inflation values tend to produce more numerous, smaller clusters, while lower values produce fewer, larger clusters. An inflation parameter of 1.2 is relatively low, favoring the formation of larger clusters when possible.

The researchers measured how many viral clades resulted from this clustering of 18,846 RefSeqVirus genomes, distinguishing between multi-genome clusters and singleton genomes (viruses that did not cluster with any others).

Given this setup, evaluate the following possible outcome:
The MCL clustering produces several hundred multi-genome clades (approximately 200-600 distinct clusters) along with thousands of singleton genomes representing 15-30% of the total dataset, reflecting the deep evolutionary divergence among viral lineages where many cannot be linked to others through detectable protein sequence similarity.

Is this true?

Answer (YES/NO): NO